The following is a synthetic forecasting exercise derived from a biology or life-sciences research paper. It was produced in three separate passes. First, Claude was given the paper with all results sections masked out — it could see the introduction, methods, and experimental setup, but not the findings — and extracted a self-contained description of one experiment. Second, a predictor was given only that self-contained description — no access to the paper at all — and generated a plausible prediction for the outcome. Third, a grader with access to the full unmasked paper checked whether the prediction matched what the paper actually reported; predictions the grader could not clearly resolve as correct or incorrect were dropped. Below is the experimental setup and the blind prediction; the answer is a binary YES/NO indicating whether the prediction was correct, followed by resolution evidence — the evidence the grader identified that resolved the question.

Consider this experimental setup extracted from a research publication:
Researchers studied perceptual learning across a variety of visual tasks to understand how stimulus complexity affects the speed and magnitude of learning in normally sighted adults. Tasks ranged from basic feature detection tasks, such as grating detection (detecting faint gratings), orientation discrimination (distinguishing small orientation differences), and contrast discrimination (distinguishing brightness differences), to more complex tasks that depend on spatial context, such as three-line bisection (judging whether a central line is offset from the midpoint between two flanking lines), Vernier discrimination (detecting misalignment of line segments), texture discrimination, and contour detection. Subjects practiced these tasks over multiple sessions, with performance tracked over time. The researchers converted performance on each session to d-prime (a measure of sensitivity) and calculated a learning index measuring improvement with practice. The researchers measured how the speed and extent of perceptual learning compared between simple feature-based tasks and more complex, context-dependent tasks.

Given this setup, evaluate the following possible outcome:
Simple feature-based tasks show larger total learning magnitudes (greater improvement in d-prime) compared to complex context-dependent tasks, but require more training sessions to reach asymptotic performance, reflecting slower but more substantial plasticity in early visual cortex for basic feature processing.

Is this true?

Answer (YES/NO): NO